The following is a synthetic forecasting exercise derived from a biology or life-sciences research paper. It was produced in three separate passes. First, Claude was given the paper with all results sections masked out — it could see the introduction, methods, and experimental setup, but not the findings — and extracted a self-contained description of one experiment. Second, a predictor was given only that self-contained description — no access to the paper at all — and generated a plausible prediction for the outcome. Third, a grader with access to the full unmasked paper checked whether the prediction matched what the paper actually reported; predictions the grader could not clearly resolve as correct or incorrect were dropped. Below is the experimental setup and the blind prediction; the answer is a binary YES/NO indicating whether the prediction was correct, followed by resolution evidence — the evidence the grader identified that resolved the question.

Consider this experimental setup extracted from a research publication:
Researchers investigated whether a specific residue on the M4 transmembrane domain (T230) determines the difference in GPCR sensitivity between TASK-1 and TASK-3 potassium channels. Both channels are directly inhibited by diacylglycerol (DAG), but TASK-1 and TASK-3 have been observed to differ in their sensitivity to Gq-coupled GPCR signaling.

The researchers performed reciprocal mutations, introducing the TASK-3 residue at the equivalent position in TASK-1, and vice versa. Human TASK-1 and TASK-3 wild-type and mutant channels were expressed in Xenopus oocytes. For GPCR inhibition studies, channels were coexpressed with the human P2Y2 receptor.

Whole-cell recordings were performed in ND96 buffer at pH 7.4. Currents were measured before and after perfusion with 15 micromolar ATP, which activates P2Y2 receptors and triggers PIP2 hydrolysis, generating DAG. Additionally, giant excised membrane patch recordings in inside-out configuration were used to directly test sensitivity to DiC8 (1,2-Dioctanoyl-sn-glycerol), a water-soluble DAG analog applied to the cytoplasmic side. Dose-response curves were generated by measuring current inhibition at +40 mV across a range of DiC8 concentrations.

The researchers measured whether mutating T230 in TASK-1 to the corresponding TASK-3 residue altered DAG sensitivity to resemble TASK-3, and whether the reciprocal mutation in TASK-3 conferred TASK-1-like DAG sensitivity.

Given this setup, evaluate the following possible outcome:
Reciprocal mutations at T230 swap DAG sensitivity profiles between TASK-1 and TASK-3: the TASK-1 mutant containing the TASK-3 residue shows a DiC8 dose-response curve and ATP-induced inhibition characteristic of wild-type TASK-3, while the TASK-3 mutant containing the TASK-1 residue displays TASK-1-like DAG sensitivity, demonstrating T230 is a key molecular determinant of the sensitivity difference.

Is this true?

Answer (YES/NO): YES